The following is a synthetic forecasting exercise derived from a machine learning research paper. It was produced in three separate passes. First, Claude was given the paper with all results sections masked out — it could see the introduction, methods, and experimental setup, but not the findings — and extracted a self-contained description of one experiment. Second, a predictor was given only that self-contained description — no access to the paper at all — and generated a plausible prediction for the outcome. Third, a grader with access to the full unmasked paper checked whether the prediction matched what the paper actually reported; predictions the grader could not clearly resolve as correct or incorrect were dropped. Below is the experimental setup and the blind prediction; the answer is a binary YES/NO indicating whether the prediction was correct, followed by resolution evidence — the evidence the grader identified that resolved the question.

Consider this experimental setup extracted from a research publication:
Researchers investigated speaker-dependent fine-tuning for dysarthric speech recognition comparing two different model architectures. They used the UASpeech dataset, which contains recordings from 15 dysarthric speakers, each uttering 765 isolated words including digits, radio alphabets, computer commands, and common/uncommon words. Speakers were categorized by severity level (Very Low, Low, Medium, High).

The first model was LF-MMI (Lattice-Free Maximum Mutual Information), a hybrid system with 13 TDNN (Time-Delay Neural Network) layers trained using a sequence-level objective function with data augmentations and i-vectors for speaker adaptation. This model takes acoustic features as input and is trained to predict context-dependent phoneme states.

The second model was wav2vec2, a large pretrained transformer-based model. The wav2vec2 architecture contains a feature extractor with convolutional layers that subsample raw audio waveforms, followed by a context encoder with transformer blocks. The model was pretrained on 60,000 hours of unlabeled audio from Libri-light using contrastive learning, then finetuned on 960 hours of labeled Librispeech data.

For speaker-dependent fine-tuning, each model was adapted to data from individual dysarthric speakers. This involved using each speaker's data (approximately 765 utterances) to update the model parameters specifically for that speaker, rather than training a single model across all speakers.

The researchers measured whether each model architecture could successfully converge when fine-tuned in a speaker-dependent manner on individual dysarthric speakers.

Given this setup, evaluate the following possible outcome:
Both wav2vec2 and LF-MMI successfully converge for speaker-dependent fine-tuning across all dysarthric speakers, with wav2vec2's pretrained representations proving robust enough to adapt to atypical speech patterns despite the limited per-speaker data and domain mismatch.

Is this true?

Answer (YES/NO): NO